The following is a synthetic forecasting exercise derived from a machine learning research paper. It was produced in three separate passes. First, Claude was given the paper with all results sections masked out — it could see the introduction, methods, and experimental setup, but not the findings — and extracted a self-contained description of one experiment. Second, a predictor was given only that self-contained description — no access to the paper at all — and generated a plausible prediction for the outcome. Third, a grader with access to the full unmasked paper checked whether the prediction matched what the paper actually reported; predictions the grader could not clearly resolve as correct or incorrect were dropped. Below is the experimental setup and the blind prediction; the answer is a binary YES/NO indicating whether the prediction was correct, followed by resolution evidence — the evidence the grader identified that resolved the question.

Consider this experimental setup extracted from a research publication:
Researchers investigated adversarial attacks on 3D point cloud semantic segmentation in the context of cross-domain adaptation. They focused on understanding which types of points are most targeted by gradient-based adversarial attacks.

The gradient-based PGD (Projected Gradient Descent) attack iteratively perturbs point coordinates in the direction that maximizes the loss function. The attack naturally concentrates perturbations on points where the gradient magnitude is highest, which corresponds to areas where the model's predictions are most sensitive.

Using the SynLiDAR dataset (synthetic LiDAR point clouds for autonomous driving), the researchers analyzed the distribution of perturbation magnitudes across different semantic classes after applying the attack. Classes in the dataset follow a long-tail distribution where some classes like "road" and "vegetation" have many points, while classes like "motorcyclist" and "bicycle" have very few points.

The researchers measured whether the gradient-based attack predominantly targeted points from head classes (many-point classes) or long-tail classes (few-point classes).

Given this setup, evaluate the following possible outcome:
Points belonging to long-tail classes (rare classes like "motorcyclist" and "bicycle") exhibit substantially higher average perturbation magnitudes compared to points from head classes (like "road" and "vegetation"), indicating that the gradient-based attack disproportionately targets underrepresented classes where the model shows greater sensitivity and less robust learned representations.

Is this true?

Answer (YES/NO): NO